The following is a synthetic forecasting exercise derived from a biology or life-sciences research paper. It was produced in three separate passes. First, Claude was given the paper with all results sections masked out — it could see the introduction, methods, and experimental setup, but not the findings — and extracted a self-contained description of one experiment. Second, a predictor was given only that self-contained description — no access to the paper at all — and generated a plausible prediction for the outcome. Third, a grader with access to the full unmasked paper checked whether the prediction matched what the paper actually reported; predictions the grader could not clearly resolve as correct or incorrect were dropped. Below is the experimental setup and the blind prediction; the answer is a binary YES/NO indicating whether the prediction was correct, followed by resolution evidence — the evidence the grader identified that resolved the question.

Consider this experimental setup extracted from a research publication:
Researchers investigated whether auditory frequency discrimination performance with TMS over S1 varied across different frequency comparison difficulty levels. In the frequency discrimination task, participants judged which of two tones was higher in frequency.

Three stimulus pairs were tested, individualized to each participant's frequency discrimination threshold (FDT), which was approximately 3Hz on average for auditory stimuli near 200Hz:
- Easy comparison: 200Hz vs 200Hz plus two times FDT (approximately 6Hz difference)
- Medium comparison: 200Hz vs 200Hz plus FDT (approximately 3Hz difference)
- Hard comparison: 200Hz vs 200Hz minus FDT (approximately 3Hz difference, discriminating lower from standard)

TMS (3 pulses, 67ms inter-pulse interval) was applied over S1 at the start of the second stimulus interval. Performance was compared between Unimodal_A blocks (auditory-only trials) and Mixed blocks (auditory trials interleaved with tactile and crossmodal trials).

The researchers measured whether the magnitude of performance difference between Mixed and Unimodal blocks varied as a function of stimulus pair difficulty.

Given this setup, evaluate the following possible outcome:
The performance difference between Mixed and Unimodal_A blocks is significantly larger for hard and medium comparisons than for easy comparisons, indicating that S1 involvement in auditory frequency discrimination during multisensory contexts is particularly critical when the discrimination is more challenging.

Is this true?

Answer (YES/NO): NO